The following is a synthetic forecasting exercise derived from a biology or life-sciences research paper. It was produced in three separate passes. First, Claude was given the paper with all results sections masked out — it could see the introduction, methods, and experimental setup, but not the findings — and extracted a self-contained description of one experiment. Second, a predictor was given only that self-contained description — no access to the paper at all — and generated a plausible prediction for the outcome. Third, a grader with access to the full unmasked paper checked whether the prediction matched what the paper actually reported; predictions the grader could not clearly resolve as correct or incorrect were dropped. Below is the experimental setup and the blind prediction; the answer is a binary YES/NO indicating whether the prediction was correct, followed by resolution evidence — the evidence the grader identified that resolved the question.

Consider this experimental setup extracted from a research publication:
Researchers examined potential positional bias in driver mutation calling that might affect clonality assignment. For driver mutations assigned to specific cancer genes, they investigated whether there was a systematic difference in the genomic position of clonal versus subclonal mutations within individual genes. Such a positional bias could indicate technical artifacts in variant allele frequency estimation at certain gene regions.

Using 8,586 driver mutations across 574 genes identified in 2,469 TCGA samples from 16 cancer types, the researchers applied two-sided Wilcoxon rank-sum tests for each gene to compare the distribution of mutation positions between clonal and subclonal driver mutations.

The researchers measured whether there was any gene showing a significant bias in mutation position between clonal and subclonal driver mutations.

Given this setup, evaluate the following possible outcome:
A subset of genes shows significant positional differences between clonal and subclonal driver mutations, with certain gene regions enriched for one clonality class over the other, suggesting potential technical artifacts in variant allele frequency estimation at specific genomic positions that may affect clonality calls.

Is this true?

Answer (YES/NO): NO